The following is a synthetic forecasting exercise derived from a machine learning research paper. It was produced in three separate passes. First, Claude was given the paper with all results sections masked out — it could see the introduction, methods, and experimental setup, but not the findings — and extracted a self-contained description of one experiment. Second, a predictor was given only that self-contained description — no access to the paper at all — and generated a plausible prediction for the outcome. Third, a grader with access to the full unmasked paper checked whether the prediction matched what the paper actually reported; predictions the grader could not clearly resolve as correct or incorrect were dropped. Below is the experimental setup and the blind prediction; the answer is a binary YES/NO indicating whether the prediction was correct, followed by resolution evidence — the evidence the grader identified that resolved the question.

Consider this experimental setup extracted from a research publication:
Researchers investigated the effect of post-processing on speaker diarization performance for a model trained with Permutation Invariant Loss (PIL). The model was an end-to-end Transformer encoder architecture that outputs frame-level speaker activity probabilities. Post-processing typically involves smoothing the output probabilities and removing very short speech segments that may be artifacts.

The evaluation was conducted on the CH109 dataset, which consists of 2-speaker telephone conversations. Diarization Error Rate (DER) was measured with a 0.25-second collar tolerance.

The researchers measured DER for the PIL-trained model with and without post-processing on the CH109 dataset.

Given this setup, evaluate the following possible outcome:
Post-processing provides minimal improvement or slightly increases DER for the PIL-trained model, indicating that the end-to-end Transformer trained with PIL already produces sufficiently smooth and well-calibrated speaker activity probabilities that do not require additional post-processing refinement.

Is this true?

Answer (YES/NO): YES